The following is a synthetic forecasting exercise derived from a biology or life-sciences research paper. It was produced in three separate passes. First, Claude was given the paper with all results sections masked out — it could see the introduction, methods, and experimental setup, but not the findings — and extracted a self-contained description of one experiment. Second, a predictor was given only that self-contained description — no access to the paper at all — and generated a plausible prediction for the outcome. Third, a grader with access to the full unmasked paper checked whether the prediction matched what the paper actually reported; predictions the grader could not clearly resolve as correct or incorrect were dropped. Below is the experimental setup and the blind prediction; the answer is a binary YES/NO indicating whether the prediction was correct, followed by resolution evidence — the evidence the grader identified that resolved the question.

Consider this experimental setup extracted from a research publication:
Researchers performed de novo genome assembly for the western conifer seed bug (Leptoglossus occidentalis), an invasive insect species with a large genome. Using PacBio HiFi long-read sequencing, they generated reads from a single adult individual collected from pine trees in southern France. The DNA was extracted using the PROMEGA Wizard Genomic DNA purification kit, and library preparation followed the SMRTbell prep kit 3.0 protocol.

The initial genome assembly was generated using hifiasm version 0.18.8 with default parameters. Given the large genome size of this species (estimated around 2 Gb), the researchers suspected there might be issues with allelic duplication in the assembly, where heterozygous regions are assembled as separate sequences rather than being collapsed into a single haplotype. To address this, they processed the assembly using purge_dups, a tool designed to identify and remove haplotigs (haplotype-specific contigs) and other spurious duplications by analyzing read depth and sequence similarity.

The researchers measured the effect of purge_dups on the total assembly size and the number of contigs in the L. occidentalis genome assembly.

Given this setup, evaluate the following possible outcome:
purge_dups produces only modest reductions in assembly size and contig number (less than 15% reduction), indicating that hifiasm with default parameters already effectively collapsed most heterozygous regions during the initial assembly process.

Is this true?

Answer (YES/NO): NO